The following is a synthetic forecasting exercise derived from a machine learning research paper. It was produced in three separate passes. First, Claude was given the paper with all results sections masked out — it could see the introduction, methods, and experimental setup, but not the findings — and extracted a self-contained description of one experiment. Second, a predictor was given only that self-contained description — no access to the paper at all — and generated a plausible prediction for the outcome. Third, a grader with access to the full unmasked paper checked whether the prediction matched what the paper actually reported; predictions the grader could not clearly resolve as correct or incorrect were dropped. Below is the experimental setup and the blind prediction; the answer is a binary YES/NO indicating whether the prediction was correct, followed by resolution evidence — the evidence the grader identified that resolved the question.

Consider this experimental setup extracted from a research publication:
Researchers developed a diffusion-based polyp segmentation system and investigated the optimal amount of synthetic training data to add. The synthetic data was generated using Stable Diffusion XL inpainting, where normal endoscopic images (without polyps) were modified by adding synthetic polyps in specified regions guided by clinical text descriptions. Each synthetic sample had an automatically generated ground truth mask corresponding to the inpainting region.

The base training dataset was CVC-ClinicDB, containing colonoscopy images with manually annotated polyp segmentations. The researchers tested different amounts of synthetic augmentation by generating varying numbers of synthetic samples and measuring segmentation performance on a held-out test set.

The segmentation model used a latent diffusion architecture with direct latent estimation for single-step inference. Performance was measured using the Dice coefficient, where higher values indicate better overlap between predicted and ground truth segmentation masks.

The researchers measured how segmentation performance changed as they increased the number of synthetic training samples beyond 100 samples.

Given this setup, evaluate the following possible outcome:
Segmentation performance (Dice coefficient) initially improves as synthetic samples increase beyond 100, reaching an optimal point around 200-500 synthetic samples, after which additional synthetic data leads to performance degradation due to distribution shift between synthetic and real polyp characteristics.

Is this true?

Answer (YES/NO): NO